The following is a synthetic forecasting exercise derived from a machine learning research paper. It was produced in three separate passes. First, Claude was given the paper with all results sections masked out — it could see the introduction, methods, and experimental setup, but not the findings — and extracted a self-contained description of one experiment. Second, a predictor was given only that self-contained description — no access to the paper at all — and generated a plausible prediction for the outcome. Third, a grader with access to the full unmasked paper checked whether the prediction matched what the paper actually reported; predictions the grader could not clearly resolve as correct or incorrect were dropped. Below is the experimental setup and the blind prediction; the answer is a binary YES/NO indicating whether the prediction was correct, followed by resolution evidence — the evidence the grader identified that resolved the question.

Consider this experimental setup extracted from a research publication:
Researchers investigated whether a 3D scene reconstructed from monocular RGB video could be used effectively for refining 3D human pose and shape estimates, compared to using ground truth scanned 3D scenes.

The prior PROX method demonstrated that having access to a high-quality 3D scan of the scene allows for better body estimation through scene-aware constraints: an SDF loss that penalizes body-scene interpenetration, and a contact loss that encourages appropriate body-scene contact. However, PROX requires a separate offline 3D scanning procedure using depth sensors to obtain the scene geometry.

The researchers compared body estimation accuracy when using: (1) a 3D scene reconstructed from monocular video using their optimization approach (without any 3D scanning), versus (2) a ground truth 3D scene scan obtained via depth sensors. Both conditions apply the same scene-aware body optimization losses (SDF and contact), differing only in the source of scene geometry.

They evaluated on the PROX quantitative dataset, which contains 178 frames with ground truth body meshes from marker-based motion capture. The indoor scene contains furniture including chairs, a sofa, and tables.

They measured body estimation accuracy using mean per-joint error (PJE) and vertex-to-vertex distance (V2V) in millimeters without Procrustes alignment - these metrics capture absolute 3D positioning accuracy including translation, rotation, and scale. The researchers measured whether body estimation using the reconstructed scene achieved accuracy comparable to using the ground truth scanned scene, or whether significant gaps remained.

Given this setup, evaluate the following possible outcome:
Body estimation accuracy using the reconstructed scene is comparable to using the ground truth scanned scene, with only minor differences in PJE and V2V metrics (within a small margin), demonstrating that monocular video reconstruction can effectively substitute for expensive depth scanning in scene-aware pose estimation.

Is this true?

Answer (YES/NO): YES